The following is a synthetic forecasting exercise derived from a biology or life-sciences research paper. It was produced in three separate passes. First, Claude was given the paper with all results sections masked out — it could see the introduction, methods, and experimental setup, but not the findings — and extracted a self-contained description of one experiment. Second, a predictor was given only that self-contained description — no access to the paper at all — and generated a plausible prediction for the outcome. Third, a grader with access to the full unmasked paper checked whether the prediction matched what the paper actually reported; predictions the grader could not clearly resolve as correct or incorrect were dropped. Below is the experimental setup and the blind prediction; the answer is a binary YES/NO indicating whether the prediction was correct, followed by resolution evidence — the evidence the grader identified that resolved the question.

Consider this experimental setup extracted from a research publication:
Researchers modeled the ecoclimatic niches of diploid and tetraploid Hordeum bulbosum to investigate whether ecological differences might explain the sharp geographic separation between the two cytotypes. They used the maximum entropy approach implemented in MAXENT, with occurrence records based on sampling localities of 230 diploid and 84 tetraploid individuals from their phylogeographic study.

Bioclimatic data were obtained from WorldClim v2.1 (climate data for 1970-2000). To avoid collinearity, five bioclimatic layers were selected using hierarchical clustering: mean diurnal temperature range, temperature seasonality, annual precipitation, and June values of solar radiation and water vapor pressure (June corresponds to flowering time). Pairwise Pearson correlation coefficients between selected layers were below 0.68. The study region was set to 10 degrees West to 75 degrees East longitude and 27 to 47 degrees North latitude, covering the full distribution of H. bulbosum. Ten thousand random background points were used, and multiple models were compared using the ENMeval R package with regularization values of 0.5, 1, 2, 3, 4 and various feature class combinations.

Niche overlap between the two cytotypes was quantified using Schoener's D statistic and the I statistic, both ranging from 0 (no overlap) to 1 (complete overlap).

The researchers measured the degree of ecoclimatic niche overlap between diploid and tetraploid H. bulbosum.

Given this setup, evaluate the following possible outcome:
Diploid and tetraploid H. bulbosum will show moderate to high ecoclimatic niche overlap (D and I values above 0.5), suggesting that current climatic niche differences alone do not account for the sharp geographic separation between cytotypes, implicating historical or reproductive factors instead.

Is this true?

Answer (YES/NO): YES